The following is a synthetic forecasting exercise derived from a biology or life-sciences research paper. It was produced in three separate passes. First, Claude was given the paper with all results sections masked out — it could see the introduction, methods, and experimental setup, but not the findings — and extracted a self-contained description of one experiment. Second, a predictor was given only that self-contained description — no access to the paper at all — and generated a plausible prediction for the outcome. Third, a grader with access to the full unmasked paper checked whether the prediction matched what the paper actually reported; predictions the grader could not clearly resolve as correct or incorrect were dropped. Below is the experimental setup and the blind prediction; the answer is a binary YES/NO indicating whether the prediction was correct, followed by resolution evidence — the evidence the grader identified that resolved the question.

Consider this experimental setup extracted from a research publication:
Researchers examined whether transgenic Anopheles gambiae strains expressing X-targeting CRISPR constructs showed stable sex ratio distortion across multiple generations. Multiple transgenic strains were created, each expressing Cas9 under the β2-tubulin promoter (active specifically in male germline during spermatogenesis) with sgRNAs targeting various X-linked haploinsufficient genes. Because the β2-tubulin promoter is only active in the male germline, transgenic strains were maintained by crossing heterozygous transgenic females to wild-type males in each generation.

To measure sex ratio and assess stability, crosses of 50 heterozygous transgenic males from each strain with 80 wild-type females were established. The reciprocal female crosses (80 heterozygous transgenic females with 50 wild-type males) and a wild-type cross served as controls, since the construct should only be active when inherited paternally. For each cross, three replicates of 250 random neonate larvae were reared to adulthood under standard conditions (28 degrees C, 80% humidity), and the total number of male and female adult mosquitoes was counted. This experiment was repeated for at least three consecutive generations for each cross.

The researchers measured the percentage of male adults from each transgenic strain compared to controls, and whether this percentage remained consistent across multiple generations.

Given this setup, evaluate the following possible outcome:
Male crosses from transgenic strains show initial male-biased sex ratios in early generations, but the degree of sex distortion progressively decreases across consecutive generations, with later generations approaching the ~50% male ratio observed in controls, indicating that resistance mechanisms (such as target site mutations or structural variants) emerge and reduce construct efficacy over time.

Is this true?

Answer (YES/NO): NO